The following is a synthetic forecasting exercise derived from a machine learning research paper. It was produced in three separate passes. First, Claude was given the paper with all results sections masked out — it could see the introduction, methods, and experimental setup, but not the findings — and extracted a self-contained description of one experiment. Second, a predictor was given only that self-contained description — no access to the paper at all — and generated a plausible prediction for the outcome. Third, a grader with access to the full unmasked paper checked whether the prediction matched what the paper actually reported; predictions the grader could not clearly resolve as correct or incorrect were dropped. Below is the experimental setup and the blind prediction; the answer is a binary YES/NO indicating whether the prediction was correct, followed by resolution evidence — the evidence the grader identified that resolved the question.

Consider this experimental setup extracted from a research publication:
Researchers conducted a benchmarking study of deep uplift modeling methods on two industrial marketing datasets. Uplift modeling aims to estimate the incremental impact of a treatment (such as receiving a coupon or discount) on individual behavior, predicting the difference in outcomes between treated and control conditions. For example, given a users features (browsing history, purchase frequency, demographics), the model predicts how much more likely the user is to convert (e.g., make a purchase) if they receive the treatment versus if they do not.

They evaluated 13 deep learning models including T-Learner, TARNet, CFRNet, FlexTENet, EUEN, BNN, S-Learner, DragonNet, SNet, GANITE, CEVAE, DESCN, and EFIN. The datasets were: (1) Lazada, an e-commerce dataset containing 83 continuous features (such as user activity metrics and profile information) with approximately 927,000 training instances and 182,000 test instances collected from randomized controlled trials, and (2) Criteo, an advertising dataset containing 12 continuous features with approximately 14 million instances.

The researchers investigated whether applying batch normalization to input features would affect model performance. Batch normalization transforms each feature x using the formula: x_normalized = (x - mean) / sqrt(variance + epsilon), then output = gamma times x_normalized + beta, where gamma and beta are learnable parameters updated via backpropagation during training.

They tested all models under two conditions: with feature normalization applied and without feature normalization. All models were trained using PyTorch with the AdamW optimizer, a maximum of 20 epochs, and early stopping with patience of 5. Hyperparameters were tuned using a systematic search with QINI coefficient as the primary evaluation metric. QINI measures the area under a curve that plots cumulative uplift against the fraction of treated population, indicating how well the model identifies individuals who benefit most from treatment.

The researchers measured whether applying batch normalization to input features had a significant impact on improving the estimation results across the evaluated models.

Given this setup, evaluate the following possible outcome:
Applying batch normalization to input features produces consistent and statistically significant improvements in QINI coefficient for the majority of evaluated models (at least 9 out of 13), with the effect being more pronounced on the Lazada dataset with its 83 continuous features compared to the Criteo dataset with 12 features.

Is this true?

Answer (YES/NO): NO